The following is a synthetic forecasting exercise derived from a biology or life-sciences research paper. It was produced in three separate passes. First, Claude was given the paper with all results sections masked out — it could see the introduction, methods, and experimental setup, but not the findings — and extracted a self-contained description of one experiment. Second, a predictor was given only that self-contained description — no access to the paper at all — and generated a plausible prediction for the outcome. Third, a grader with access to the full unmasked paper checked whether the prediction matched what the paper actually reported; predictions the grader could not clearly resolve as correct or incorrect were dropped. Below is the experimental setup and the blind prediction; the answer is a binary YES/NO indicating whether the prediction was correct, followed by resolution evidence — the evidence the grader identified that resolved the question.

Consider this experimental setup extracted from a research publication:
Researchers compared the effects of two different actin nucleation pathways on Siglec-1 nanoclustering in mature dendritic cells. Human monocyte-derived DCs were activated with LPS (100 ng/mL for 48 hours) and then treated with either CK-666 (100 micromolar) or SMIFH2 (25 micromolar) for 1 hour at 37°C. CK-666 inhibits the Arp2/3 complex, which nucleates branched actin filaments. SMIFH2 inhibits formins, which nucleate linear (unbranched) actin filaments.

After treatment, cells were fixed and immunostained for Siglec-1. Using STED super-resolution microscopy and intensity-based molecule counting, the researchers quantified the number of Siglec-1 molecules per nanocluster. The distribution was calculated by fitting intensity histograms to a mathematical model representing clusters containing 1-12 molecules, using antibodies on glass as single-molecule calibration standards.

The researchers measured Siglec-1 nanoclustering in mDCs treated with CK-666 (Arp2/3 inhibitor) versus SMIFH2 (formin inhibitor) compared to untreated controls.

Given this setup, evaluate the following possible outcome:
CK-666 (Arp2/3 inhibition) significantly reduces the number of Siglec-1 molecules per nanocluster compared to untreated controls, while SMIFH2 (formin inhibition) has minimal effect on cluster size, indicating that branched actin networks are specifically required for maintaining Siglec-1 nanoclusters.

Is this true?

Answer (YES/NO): NO